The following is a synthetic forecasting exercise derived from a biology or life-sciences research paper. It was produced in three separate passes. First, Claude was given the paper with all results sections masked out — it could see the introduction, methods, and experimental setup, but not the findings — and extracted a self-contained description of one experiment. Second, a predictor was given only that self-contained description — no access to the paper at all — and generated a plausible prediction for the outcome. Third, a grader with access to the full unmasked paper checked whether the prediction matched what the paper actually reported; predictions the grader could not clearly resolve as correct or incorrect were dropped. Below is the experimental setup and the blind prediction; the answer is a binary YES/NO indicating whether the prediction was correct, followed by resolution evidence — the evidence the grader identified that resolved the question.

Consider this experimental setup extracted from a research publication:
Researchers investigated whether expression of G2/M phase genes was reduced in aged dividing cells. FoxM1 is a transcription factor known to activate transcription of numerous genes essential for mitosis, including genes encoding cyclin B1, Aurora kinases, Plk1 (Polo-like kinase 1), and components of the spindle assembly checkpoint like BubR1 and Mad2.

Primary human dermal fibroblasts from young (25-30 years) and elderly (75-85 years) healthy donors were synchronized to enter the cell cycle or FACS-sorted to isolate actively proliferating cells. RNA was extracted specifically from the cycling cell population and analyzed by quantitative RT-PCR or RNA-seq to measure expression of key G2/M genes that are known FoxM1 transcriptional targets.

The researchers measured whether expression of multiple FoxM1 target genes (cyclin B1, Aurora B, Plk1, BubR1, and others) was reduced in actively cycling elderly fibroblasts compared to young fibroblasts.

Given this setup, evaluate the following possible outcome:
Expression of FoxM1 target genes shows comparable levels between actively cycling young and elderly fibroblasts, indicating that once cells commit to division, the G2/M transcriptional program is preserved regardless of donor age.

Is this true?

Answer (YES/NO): NO